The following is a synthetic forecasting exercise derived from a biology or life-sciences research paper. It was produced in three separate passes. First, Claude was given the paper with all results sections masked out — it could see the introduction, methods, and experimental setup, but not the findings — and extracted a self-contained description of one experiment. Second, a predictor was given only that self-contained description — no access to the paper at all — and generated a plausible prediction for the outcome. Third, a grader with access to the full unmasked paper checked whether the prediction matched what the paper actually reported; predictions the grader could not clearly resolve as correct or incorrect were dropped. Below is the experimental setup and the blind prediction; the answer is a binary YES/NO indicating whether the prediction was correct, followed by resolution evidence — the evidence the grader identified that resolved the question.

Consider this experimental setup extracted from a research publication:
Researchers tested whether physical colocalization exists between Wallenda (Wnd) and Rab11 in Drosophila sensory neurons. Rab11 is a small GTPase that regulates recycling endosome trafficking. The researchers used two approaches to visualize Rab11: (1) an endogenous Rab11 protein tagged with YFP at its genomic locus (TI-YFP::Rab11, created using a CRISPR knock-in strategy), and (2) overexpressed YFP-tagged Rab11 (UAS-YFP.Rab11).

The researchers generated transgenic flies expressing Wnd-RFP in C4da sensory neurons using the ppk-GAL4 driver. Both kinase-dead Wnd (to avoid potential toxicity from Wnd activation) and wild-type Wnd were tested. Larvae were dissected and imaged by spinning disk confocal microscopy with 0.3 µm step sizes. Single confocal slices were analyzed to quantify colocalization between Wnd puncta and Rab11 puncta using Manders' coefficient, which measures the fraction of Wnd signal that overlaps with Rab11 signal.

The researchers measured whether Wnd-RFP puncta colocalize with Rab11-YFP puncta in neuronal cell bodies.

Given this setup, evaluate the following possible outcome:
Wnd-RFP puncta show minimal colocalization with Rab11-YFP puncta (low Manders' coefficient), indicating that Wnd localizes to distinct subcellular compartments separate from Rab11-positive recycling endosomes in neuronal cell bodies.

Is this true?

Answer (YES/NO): NO